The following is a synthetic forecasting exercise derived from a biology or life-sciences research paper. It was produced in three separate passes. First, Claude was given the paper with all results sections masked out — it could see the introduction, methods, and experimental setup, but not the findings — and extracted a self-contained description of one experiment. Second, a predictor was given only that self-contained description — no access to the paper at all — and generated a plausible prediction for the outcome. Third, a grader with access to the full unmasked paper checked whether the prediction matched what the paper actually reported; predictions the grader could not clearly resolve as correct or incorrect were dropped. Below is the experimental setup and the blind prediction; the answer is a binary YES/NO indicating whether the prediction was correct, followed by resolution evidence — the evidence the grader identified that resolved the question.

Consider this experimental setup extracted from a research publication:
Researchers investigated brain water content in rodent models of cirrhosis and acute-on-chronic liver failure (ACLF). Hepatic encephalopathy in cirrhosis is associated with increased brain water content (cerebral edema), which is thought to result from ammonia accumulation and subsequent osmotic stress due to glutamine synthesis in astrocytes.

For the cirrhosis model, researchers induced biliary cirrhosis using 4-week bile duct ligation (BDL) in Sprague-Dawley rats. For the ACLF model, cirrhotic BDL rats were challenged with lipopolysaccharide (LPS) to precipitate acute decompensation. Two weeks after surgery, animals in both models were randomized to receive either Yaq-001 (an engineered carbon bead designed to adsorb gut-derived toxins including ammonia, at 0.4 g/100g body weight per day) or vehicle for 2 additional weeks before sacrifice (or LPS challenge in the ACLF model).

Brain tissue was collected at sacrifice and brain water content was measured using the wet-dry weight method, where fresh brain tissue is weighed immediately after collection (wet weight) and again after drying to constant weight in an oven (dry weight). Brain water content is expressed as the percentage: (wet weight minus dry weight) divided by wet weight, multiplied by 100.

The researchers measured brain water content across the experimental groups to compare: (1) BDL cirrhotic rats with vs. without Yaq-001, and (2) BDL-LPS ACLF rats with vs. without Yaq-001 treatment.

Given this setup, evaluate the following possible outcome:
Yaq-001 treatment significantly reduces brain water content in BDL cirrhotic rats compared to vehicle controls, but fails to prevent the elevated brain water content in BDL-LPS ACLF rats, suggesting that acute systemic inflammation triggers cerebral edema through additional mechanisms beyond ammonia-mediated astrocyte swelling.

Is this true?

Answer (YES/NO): NO